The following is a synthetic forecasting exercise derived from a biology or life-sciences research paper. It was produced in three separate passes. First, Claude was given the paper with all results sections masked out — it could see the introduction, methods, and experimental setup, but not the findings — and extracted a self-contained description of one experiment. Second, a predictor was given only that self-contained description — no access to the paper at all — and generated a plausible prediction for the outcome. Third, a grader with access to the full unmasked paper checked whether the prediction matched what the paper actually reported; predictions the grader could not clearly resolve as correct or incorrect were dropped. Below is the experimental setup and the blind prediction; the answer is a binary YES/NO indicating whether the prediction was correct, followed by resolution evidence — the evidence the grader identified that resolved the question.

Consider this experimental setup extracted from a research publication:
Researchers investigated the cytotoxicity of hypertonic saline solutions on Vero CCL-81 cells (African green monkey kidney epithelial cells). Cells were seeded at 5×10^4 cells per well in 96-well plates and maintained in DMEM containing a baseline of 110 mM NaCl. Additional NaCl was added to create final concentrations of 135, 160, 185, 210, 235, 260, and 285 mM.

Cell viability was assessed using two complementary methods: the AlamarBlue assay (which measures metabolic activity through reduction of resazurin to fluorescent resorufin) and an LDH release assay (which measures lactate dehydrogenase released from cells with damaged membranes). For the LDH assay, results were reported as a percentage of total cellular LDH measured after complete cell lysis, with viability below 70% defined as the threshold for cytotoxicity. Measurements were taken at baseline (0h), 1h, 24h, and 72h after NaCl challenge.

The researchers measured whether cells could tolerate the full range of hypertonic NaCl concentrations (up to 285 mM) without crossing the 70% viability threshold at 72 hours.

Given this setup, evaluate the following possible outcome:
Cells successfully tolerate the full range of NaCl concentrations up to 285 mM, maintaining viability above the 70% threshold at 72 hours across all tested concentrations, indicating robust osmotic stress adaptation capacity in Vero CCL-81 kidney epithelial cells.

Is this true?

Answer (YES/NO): YES